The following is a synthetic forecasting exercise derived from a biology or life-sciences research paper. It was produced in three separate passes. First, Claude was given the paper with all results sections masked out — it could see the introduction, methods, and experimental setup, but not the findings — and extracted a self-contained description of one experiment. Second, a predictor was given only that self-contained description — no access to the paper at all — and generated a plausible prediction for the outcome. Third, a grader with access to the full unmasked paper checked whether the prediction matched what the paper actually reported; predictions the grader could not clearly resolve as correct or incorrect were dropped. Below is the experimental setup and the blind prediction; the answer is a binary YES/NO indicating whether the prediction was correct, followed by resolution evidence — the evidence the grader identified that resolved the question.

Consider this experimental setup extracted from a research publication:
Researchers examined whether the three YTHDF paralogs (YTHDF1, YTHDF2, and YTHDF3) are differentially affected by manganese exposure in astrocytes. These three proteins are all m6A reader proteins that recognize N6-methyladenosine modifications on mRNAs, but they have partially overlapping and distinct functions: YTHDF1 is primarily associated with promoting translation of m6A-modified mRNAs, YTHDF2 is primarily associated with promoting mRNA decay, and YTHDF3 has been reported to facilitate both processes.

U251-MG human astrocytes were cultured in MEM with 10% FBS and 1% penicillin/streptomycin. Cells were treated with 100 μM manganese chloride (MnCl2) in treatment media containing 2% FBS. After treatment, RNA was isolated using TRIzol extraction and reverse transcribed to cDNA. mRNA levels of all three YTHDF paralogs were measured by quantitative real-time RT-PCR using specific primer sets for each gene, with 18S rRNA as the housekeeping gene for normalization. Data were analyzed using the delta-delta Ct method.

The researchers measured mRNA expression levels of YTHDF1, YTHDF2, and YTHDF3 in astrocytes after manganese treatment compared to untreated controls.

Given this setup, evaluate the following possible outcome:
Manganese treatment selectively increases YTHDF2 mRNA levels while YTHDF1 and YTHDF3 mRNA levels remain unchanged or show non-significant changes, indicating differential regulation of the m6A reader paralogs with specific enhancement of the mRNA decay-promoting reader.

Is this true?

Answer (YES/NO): NO